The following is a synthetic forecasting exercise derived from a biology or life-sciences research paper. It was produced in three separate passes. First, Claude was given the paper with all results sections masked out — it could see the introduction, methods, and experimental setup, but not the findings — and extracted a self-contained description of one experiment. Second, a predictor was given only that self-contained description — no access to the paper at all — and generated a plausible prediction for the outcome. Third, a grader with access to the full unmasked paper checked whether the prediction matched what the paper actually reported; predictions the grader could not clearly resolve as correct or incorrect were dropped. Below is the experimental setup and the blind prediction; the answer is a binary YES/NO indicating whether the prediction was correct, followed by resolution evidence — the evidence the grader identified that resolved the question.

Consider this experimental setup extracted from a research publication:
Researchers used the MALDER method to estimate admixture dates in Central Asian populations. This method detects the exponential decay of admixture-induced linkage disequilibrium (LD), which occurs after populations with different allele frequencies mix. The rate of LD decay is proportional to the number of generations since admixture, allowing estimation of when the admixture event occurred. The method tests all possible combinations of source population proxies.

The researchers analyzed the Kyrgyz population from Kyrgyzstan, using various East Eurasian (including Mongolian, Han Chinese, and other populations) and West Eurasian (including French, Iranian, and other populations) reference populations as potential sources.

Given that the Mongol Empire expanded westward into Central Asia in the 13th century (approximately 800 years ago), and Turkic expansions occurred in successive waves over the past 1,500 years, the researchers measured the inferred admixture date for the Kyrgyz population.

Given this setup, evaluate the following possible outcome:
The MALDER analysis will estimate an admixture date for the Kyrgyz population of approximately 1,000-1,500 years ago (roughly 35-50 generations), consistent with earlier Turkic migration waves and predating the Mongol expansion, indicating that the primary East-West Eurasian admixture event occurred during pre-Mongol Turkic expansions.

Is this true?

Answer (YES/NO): NO